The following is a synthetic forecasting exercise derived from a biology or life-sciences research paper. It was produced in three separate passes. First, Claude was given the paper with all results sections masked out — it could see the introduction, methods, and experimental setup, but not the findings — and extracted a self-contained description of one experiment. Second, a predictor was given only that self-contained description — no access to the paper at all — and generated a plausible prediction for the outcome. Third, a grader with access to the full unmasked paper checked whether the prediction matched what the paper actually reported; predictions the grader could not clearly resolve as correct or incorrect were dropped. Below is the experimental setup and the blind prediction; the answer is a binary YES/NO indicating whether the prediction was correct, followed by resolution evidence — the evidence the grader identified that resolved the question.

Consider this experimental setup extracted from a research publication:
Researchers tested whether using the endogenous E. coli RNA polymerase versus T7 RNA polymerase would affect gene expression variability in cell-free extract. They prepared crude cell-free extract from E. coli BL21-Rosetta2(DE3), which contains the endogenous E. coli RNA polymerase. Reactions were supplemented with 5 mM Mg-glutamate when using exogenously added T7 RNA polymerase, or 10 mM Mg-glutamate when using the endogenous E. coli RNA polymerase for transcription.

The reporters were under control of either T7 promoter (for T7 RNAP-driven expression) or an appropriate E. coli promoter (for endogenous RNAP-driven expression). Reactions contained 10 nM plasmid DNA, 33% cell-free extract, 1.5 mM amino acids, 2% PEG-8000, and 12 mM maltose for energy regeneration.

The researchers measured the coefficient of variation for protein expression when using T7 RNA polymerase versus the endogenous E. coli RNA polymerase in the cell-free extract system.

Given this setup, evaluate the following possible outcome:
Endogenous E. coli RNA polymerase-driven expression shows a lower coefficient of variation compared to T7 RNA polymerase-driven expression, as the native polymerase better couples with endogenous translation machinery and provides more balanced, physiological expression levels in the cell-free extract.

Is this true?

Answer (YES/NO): NO